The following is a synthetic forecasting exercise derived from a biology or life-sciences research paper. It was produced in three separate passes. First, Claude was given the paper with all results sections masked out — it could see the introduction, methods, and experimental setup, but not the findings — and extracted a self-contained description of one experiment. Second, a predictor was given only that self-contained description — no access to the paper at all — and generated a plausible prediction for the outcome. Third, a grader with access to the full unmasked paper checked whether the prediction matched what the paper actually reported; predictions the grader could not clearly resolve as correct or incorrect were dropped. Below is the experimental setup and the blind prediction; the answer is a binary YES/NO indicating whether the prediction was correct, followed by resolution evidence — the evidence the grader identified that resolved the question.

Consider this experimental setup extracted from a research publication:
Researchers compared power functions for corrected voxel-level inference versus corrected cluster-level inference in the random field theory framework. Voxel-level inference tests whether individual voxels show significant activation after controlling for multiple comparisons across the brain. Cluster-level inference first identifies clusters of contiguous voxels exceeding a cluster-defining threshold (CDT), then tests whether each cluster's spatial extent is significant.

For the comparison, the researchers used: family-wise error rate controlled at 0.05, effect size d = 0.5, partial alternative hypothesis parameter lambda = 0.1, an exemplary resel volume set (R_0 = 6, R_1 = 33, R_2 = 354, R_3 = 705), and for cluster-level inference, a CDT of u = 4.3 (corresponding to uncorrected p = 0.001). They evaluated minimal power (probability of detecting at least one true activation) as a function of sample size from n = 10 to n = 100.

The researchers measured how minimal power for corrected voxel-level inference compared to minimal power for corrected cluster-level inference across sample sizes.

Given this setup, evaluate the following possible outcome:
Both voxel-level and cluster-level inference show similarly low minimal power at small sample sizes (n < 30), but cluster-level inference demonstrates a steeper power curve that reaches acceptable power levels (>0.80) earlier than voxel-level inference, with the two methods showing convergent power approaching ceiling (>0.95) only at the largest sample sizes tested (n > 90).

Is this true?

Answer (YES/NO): NO